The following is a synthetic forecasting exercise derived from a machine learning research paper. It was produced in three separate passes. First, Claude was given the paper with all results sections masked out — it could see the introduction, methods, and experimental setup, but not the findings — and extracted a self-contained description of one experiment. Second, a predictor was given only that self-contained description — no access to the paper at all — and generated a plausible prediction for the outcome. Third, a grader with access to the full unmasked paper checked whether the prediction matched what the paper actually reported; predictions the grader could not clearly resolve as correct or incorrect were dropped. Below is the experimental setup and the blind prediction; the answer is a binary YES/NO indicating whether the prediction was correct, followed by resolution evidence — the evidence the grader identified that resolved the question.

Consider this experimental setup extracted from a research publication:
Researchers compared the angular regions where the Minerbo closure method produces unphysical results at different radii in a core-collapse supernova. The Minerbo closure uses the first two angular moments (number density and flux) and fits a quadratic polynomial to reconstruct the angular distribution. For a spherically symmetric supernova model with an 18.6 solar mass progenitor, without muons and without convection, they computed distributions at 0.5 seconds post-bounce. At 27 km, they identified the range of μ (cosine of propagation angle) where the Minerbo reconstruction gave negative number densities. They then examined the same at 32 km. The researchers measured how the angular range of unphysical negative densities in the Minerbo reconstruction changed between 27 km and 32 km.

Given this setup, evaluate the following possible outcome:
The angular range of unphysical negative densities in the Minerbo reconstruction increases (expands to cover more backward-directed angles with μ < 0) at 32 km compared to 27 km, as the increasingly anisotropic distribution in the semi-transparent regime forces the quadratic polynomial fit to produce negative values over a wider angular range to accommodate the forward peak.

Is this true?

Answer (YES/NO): NO